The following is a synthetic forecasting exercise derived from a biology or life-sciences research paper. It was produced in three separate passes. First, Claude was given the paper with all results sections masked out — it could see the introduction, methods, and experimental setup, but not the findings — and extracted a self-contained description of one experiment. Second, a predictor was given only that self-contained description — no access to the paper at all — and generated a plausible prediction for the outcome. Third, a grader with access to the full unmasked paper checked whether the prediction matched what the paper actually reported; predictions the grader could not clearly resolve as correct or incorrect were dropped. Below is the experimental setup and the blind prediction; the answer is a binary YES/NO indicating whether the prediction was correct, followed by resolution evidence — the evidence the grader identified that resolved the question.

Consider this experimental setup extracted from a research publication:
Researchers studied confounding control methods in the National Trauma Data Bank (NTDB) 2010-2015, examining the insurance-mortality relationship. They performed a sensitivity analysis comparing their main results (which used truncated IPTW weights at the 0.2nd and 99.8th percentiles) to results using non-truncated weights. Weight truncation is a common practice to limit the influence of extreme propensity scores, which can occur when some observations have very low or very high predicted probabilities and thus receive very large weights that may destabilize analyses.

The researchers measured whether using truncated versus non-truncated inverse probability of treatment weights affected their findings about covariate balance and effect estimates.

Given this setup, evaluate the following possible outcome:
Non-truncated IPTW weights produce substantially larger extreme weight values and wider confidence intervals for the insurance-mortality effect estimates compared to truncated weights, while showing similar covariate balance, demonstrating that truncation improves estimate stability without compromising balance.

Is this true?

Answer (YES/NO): NO